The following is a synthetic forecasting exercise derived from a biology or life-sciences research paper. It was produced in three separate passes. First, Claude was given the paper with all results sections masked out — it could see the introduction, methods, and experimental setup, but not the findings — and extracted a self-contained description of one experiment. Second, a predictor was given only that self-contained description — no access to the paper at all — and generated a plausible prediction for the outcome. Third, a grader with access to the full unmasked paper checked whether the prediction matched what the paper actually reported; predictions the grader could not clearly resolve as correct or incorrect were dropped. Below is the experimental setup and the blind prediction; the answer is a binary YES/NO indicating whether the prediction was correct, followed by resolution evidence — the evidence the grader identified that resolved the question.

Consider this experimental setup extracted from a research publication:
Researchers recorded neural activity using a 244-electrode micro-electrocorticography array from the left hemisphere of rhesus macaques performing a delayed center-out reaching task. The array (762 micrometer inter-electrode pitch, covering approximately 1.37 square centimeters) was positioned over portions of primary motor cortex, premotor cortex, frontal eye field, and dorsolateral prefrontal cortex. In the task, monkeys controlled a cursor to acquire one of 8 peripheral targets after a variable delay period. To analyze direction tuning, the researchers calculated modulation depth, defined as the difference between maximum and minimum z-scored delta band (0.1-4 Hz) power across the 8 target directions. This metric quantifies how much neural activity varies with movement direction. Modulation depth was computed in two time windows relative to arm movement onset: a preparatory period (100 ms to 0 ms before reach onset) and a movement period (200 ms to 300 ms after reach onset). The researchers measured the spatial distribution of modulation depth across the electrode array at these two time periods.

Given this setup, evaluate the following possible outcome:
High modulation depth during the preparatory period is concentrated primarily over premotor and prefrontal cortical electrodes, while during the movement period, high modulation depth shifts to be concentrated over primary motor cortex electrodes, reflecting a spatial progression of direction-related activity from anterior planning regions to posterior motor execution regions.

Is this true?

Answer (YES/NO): NO